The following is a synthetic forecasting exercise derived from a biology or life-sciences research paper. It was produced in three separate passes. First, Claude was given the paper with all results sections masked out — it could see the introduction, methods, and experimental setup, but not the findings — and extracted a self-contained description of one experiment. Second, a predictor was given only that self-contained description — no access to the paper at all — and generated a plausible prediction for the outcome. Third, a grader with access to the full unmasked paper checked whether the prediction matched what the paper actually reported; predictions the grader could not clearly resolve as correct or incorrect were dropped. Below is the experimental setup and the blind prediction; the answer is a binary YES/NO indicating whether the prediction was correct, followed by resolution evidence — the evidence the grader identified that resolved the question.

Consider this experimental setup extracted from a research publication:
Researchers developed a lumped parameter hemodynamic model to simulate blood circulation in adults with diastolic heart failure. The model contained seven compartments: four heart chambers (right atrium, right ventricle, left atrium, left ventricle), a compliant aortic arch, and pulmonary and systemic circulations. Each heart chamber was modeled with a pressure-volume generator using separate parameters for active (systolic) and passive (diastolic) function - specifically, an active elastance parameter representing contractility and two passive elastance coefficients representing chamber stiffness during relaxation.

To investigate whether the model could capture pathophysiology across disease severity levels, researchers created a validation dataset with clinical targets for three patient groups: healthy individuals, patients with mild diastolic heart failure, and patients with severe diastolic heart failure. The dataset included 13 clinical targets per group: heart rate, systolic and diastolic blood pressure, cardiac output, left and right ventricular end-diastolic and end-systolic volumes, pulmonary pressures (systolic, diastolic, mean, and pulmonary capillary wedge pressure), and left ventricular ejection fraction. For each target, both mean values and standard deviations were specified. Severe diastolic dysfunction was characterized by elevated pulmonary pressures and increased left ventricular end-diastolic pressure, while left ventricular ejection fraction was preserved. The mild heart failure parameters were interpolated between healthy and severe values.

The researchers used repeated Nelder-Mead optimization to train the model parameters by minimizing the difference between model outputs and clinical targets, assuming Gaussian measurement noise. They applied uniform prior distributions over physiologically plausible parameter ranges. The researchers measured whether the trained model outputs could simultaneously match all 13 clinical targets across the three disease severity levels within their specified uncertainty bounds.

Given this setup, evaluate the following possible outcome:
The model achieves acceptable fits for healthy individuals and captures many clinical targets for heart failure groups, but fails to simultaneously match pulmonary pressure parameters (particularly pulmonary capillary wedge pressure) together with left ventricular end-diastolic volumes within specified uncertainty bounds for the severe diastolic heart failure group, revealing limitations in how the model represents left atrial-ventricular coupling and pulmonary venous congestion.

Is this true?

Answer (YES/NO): NO